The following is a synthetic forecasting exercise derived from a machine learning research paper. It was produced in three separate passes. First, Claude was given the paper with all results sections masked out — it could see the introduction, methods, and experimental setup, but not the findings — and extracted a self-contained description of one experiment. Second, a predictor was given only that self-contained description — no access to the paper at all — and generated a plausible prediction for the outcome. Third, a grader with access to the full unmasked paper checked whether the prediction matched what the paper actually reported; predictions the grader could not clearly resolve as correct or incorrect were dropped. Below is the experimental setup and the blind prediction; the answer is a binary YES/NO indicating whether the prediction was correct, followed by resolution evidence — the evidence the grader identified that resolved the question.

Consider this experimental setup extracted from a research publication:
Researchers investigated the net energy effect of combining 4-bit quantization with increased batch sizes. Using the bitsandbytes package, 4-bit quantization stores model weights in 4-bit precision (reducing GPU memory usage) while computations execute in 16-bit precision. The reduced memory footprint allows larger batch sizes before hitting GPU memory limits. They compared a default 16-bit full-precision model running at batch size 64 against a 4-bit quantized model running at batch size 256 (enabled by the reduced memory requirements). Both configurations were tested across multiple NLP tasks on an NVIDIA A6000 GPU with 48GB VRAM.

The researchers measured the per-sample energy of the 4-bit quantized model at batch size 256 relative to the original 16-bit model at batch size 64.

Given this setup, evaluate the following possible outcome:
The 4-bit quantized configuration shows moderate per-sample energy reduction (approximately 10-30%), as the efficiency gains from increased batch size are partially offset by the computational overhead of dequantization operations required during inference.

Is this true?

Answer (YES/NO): NO